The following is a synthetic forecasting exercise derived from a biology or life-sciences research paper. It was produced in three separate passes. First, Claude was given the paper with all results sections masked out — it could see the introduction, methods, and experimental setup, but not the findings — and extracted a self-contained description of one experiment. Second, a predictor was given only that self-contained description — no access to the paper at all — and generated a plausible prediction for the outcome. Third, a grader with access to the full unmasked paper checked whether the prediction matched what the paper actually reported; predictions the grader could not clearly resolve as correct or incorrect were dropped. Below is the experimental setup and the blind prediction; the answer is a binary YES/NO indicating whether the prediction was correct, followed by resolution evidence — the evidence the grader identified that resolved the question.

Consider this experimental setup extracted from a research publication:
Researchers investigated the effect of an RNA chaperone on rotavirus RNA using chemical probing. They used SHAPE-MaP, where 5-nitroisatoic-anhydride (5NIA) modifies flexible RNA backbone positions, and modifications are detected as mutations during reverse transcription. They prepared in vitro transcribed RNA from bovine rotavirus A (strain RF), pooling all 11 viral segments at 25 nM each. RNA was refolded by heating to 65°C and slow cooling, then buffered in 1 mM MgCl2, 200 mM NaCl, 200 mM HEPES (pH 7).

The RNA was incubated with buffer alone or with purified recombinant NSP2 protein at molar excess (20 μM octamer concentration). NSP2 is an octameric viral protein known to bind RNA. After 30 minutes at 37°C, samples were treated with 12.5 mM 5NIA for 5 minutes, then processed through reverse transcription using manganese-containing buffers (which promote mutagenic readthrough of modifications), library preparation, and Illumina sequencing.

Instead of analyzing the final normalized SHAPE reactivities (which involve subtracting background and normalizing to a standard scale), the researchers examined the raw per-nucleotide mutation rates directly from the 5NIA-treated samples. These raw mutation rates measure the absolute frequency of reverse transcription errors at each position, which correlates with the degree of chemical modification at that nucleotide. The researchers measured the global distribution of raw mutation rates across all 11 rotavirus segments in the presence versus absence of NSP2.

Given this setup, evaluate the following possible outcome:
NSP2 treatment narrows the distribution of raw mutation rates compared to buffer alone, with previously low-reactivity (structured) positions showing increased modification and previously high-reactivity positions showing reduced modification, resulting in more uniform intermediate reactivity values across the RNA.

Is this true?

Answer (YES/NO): NO